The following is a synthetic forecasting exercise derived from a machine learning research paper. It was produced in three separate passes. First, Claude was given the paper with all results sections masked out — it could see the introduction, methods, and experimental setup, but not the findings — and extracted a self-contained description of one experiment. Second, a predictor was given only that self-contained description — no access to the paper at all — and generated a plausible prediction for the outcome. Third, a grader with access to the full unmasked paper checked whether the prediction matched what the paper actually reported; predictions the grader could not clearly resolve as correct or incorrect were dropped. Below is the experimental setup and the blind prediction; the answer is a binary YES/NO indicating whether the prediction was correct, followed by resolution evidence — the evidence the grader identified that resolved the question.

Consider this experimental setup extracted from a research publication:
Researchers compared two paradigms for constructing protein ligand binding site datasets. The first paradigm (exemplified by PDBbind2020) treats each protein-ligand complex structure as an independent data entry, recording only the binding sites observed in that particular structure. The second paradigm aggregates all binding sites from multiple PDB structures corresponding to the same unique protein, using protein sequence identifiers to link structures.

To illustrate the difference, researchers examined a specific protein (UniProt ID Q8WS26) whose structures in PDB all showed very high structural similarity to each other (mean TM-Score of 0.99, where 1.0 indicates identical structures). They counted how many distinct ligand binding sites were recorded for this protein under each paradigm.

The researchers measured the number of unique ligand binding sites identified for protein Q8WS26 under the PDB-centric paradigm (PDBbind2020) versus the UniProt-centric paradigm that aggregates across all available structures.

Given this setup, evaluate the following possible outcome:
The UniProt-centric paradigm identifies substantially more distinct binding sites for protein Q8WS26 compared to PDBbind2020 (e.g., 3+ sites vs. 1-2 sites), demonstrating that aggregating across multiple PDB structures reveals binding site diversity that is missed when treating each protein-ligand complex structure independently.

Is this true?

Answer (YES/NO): YES